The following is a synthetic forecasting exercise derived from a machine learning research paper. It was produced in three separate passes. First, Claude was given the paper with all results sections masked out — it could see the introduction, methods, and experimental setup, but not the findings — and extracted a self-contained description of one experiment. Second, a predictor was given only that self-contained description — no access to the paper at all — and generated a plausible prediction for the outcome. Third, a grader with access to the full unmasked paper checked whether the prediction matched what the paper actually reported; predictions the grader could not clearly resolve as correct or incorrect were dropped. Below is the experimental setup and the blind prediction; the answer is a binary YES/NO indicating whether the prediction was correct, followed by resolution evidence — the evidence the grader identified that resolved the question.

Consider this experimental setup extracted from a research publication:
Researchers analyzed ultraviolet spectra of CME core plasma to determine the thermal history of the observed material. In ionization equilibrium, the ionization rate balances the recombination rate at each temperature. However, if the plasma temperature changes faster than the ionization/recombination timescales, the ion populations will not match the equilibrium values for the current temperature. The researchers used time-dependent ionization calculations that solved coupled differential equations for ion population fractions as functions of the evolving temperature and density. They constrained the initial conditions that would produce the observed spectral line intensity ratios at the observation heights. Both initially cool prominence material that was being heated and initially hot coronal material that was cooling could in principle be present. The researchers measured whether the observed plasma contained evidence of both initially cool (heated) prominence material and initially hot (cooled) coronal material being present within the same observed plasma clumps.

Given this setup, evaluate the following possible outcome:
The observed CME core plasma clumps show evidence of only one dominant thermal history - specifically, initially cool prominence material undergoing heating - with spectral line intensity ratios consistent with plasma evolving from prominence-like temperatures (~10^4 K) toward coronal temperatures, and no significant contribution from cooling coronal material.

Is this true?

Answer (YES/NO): NO